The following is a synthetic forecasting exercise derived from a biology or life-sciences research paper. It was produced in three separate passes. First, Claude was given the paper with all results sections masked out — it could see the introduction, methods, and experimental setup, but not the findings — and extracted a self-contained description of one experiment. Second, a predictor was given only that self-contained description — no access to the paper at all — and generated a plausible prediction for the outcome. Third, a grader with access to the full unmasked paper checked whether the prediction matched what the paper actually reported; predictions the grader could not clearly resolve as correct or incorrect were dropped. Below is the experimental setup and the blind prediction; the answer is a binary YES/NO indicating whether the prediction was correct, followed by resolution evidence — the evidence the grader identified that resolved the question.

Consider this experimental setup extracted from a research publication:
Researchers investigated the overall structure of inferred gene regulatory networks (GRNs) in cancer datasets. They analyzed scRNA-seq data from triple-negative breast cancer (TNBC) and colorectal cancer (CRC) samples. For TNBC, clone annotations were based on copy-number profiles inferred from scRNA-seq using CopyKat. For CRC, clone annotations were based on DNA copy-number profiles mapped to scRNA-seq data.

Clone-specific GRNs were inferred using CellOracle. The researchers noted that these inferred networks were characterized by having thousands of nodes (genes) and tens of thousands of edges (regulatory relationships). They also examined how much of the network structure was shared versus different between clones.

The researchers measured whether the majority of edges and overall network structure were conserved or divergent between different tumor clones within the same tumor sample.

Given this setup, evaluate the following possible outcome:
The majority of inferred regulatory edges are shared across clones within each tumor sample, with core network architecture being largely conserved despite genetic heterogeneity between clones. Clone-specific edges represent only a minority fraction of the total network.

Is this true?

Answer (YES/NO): YES